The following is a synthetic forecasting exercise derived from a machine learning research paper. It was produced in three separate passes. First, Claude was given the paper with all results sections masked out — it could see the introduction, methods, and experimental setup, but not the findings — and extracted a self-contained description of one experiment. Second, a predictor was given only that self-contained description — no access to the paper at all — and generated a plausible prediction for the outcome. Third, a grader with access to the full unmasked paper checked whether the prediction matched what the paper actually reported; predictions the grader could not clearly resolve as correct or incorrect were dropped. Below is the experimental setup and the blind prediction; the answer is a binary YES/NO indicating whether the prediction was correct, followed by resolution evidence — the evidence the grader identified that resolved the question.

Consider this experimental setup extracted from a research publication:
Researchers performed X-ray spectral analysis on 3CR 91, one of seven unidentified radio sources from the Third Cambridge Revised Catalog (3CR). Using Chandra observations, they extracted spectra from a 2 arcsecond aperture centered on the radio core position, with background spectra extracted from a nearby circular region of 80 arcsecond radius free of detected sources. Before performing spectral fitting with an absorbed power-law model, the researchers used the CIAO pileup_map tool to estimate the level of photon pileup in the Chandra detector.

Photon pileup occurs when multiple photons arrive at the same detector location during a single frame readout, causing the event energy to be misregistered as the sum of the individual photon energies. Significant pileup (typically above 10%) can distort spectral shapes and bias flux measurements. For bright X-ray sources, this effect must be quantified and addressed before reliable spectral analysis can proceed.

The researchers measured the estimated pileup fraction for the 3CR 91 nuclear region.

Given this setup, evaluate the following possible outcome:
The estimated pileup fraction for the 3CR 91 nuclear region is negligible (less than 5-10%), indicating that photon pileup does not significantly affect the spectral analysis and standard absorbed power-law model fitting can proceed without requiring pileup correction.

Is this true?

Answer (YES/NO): NO